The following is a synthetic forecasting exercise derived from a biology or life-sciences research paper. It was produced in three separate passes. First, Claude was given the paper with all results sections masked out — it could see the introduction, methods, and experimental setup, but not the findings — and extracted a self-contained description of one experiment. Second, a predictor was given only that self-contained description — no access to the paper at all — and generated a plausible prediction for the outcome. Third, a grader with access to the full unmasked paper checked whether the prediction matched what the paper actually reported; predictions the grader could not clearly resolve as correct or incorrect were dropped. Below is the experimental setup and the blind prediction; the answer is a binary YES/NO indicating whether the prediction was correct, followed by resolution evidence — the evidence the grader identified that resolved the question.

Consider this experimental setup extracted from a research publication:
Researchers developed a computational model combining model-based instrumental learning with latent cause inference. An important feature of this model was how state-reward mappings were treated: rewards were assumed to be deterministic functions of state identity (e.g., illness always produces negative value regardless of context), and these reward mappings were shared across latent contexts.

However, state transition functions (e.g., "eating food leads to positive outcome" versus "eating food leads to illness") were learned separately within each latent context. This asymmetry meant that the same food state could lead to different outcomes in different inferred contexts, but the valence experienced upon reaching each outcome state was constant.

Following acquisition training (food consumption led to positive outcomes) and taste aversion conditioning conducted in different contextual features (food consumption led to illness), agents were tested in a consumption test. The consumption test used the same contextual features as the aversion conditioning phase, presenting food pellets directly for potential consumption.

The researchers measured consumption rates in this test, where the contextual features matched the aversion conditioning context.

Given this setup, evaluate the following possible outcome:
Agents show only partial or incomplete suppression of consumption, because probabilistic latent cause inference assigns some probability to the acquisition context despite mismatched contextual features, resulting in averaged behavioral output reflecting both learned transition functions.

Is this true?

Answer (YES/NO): NO